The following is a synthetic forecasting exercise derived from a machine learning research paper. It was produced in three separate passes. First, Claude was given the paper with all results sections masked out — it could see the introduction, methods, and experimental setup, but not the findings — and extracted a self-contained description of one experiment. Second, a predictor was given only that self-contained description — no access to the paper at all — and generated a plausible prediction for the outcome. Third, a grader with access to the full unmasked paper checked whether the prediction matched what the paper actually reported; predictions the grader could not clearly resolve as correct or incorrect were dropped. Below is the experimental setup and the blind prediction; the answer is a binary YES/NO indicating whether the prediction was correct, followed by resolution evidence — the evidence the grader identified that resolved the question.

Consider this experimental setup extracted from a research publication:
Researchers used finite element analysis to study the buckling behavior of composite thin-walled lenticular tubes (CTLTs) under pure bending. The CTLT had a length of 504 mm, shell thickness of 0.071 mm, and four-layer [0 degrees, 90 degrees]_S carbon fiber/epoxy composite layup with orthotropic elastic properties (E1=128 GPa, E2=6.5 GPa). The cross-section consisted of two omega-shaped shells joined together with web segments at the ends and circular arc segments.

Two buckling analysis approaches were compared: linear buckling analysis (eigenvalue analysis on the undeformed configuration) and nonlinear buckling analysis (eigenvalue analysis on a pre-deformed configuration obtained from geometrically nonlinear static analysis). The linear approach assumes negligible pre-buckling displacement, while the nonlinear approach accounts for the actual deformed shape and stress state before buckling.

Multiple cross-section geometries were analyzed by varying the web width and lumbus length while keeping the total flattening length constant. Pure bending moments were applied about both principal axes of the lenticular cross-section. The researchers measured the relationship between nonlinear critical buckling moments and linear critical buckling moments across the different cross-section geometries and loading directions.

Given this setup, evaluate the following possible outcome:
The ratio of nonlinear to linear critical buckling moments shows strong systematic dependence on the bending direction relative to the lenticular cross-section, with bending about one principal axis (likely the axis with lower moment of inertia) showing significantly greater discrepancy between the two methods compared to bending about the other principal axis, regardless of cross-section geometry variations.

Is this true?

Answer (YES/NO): YES